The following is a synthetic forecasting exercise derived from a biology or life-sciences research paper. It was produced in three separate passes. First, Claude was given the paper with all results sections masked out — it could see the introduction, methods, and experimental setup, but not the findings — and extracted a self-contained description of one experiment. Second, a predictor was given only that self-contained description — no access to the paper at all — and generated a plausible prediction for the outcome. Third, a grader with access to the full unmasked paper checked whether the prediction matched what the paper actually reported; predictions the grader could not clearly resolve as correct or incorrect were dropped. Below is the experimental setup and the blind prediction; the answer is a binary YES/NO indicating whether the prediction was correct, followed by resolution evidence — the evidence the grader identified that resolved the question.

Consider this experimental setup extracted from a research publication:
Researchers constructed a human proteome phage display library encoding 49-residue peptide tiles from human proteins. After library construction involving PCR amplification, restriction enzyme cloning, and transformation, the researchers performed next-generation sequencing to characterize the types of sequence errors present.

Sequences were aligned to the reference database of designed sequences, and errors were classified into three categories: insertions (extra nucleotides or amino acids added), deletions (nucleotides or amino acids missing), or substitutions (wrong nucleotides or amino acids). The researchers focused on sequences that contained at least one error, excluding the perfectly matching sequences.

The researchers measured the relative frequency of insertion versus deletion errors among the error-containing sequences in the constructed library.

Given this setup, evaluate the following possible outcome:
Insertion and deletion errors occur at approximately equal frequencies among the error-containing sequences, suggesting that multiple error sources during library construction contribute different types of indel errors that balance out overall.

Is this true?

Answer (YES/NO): NO